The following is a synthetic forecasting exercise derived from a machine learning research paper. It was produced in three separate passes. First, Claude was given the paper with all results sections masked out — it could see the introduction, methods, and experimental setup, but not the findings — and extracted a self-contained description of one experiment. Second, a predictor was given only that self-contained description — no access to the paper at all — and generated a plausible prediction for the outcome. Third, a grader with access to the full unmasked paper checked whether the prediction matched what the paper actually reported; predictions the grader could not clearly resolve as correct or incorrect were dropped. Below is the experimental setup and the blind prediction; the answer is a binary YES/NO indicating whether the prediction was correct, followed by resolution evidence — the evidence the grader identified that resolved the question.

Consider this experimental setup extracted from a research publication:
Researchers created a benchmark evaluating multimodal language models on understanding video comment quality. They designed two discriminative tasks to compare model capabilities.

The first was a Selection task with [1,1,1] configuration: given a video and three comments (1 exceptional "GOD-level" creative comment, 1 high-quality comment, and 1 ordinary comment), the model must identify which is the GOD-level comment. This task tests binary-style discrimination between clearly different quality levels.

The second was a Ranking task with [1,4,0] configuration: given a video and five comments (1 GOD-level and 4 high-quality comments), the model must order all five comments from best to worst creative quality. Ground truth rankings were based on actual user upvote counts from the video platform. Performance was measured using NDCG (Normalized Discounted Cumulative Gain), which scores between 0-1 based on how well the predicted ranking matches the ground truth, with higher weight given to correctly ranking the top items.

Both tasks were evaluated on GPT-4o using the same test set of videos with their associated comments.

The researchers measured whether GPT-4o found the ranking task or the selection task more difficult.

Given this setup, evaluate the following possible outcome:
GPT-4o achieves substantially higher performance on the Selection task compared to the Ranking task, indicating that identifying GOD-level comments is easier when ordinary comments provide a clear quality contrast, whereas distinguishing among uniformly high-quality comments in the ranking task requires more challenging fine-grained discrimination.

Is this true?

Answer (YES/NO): YES